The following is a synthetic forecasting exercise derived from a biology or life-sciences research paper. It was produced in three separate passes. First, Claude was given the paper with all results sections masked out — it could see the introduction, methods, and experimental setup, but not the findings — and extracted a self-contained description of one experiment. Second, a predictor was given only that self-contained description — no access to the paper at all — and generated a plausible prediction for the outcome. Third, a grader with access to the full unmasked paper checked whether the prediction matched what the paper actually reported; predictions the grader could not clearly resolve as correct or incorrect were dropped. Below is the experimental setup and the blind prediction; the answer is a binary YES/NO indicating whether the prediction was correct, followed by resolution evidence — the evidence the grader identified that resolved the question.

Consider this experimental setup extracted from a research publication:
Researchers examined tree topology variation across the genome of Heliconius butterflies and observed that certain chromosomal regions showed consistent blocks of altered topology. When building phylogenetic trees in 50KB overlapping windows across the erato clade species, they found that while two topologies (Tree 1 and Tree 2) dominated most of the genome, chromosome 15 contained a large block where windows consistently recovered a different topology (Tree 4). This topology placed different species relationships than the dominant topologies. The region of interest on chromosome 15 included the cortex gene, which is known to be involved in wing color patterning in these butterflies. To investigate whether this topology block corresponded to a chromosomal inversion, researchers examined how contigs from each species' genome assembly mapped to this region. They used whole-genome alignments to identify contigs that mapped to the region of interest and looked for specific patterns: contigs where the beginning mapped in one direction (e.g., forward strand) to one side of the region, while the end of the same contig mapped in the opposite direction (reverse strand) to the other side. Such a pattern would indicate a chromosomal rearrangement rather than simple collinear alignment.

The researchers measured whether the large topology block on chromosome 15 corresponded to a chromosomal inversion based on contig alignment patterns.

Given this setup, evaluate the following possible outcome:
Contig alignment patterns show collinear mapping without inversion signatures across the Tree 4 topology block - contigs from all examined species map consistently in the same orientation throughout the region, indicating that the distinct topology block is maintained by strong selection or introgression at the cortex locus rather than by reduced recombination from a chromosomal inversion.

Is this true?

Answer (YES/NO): NO